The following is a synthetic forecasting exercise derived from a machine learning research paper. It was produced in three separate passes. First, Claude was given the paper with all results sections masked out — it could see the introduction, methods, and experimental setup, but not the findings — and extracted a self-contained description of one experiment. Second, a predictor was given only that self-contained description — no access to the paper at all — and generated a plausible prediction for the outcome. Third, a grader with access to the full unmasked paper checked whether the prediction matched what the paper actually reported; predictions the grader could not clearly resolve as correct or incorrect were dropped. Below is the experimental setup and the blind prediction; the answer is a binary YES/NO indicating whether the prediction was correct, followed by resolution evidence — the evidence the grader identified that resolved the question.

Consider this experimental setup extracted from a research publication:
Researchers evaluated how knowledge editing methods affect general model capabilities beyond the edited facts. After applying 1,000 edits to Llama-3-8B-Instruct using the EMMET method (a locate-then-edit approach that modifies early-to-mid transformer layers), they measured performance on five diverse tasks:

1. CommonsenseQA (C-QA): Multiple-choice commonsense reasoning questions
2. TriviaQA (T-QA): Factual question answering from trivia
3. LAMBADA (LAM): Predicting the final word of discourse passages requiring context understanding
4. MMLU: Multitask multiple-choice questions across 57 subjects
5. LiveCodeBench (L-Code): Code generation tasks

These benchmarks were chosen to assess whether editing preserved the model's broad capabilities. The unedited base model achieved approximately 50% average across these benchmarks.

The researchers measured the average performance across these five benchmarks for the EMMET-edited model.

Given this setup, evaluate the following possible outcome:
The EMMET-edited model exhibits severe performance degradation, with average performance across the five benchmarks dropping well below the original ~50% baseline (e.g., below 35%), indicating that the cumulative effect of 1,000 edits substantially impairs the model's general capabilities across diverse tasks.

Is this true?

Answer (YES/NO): YES